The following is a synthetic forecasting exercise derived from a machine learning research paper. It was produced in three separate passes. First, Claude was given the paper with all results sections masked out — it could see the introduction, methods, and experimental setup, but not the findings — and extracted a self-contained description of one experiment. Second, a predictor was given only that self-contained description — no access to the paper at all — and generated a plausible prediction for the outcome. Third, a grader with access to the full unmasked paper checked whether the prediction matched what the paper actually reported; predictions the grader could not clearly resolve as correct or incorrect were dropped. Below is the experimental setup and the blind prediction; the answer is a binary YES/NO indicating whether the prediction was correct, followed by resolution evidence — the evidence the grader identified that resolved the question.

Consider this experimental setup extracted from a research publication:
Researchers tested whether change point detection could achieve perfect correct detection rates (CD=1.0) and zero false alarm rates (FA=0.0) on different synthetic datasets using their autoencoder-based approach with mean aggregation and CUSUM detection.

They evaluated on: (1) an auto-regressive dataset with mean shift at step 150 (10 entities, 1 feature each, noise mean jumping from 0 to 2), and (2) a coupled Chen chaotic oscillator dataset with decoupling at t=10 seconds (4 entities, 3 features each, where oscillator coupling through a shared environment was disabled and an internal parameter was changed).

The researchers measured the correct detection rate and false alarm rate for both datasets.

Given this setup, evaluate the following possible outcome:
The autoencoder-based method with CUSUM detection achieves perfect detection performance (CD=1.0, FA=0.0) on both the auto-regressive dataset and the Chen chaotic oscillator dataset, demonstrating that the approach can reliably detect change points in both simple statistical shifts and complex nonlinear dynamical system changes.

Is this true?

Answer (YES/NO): NO